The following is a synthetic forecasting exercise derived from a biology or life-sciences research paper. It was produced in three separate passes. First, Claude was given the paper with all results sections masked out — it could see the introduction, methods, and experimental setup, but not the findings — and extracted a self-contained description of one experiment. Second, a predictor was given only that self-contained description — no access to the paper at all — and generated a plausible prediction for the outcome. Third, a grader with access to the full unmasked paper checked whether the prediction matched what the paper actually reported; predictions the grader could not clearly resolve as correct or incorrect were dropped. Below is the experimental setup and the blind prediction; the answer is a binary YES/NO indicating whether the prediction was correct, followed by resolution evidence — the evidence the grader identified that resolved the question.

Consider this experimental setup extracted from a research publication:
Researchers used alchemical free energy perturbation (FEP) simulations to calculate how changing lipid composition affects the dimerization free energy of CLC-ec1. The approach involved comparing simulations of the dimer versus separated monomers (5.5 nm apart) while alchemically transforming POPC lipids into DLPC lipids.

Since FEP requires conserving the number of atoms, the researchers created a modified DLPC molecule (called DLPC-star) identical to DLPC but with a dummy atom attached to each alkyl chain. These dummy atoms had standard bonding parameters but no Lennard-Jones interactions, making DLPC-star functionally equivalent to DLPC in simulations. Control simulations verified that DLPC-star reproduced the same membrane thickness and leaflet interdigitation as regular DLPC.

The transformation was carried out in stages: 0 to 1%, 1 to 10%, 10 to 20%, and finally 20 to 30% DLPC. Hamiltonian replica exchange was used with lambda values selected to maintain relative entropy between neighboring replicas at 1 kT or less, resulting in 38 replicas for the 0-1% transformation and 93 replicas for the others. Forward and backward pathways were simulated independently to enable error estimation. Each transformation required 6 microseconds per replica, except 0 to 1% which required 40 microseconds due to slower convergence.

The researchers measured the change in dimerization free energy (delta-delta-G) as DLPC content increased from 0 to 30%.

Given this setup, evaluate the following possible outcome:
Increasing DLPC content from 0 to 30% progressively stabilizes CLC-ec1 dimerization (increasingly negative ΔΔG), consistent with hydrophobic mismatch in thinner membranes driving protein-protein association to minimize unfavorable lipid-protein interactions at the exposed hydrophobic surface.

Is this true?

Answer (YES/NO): NO